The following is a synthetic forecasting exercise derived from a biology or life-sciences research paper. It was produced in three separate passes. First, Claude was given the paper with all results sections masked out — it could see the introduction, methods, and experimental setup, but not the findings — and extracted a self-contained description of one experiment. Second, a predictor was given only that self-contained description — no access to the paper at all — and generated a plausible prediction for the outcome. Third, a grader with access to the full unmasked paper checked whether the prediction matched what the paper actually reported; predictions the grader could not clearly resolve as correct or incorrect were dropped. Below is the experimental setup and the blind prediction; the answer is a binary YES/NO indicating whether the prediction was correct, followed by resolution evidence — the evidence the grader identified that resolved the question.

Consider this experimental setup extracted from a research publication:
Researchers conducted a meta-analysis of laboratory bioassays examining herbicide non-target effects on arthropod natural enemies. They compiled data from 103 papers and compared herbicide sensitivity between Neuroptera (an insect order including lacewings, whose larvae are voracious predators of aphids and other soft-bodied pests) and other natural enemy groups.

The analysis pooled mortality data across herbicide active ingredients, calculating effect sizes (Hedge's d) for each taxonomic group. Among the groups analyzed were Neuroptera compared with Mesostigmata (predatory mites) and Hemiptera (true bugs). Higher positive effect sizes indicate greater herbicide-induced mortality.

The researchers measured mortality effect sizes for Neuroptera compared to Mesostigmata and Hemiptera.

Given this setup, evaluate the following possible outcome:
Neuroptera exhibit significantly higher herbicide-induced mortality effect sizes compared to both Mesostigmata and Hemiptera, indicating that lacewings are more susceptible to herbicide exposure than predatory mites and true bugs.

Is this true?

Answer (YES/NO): NO